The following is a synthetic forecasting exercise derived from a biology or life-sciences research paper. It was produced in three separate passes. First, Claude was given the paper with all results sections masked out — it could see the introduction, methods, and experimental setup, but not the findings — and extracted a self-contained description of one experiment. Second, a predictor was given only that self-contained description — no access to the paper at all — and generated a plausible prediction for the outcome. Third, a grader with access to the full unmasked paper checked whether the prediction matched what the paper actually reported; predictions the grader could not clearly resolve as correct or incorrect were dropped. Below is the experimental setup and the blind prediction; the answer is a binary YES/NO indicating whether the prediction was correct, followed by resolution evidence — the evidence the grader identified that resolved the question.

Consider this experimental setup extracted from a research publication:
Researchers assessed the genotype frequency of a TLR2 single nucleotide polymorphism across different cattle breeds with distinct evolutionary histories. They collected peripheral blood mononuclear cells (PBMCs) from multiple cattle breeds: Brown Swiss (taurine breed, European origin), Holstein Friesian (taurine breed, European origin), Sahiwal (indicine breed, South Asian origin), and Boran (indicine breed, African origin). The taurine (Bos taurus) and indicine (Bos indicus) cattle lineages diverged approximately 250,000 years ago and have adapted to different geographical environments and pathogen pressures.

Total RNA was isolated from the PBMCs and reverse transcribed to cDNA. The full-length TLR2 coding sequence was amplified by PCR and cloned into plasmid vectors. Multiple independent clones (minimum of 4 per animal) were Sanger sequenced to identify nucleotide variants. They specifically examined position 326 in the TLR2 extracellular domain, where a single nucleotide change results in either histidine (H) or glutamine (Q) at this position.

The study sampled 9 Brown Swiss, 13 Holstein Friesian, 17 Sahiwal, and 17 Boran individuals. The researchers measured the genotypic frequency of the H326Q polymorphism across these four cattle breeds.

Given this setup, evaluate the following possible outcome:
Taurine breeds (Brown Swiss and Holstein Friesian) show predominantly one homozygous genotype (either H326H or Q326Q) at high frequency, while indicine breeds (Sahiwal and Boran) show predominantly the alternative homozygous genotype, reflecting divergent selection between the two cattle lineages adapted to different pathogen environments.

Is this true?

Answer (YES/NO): NO